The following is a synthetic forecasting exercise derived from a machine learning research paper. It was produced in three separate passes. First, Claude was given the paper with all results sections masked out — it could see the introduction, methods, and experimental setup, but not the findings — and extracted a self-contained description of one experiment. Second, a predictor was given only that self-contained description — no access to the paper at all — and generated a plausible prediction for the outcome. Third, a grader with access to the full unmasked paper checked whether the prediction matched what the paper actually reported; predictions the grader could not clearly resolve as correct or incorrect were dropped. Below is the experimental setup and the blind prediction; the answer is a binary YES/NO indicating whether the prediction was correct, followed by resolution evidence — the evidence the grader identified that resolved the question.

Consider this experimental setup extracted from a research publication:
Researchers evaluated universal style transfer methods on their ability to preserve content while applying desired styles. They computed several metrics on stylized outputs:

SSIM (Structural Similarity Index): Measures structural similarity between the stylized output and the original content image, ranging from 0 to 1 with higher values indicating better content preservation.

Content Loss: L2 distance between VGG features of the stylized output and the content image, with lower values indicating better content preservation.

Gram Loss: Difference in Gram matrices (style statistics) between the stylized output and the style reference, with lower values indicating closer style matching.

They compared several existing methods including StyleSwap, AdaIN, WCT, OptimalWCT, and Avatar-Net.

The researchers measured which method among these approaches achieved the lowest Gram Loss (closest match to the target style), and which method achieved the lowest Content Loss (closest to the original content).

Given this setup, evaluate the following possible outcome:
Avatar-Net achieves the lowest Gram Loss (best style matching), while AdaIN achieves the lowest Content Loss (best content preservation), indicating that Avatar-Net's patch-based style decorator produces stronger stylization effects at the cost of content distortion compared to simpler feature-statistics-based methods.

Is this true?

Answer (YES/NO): NO